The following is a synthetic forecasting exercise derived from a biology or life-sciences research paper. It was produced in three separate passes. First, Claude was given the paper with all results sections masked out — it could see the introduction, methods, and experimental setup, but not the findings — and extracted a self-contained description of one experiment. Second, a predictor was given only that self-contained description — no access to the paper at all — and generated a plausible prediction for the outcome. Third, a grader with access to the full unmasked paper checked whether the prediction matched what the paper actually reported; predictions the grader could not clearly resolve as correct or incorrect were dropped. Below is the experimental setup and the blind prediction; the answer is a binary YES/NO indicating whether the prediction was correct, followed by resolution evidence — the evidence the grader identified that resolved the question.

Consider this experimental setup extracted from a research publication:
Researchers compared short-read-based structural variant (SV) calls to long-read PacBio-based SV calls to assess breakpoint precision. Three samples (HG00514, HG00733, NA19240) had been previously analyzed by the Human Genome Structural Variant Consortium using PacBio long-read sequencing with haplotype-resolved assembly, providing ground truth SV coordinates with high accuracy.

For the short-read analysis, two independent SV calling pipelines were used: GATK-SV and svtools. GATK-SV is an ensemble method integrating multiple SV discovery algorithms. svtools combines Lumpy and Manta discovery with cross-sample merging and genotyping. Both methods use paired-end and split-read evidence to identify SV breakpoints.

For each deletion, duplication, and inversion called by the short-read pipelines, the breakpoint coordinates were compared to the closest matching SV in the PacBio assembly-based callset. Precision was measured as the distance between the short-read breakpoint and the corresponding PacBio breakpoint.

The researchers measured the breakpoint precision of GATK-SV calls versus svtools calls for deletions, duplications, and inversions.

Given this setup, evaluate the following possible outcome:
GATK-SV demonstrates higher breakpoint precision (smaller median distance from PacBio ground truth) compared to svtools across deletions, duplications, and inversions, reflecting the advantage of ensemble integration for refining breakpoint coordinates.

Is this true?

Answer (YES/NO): NO